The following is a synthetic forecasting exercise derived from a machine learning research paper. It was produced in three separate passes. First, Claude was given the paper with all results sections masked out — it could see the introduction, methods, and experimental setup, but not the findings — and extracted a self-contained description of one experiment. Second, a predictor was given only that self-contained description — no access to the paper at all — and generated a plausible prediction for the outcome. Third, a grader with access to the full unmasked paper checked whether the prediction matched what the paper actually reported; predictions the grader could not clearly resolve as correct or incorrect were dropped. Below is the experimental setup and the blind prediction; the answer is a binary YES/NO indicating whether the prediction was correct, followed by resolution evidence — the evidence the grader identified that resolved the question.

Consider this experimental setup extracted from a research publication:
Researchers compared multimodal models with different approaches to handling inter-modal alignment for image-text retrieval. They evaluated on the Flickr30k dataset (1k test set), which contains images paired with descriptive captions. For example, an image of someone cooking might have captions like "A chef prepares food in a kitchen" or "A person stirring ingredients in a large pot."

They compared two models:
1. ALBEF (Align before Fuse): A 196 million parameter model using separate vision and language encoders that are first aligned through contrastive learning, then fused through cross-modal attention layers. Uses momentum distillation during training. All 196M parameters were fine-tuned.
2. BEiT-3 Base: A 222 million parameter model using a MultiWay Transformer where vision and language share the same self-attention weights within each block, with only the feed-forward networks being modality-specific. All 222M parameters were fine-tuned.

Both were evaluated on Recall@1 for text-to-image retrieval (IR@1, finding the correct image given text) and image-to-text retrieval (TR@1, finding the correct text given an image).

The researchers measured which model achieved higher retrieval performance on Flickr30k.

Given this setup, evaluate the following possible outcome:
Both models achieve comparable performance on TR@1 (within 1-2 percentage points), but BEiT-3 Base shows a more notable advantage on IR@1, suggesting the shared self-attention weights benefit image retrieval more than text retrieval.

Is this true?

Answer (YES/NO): NO